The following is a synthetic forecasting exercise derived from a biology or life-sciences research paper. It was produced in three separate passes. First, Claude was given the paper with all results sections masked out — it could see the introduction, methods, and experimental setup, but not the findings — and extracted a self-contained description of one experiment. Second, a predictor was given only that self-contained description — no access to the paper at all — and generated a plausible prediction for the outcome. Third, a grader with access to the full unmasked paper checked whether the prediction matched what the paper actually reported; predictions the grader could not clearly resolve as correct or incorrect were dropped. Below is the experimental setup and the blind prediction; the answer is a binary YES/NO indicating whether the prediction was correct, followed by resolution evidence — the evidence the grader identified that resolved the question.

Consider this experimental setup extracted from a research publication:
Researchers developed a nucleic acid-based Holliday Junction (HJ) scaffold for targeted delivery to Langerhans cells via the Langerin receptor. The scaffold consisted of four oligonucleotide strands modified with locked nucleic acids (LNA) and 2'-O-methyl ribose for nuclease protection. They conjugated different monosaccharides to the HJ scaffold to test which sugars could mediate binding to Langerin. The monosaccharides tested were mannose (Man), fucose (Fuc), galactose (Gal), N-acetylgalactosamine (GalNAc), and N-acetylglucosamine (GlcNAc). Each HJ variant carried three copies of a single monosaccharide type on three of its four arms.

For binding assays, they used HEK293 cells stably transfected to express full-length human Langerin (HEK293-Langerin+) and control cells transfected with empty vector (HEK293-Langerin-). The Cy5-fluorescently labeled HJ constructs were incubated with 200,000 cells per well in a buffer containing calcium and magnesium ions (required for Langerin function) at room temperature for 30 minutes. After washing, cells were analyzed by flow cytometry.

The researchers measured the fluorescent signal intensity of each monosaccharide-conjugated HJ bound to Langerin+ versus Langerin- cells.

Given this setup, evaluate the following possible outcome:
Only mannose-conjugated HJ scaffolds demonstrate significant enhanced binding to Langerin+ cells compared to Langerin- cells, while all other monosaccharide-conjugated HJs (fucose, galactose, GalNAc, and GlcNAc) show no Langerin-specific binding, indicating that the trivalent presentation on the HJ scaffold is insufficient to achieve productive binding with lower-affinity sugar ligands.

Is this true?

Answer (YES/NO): NO